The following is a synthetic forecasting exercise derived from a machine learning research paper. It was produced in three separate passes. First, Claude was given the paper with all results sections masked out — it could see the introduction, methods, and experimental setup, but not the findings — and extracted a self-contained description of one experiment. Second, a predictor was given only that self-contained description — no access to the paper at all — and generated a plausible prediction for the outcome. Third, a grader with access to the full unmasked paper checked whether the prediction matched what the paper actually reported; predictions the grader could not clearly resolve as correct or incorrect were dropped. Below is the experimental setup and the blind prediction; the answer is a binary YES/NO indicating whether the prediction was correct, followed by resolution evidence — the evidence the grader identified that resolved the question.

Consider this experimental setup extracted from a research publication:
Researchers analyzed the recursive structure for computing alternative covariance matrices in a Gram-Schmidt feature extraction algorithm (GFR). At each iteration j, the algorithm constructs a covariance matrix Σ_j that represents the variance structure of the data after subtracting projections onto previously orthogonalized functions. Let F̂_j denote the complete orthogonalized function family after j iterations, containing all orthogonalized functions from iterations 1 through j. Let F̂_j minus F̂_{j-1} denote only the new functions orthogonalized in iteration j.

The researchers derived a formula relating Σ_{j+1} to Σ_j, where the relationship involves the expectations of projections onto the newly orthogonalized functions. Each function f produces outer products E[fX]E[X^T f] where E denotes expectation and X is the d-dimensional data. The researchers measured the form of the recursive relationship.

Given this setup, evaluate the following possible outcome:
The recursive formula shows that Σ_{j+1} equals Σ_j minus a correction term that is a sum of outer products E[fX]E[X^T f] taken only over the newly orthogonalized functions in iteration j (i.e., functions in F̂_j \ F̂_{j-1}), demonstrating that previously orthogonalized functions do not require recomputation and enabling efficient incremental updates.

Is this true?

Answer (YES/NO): YES